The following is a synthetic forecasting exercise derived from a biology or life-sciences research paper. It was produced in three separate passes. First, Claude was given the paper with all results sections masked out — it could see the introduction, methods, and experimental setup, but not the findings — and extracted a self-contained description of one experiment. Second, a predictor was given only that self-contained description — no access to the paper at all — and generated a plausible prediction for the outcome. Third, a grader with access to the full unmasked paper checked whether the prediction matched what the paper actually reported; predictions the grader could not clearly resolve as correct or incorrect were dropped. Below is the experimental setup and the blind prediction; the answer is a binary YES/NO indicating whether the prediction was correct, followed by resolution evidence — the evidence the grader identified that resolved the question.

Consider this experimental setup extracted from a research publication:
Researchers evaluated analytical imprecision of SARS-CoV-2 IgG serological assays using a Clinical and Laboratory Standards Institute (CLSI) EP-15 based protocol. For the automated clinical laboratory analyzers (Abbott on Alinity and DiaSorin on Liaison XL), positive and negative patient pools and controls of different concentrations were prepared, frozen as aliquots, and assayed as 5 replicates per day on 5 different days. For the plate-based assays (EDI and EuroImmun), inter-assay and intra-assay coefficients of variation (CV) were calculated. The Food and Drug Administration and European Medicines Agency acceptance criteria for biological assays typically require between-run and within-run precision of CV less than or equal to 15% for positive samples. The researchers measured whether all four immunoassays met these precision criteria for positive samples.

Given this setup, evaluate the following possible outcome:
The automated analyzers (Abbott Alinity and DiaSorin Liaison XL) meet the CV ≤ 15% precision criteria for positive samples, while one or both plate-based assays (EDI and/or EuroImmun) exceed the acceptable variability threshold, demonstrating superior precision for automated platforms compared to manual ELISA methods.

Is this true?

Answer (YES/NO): NO